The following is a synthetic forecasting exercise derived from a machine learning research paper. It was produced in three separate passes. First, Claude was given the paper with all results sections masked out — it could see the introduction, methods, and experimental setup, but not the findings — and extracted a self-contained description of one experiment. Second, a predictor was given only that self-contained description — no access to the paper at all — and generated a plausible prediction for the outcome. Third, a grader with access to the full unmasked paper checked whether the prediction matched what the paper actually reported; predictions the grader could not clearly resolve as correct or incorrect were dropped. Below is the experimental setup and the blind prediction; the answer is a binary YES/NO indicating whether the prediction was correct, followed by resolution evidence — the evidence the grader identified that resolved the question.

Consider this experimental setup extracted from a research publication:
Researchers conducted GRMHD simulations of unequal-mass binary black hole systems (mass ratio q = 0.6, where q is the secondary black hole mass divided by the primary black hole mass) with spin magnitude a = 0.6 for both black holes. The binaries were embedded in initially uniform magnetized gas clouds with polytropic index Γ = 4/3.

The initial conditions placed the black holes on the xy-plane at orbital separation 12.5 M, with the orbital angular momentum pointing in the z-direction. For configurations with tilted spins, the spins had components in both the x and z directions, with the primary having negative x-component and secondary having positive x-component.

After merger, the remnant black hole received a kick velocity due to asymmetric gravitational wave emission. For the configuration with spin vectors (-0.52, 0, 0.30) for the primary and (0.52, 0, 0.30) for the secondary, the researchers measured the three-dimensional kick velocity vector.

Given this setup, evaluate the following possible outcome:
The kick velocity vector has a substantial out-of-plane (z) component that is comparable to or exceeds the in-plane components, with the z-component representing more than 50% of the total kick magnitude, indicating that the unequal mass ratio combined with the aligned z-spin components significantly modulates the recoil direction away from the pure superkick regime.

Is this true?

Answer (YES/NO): NO